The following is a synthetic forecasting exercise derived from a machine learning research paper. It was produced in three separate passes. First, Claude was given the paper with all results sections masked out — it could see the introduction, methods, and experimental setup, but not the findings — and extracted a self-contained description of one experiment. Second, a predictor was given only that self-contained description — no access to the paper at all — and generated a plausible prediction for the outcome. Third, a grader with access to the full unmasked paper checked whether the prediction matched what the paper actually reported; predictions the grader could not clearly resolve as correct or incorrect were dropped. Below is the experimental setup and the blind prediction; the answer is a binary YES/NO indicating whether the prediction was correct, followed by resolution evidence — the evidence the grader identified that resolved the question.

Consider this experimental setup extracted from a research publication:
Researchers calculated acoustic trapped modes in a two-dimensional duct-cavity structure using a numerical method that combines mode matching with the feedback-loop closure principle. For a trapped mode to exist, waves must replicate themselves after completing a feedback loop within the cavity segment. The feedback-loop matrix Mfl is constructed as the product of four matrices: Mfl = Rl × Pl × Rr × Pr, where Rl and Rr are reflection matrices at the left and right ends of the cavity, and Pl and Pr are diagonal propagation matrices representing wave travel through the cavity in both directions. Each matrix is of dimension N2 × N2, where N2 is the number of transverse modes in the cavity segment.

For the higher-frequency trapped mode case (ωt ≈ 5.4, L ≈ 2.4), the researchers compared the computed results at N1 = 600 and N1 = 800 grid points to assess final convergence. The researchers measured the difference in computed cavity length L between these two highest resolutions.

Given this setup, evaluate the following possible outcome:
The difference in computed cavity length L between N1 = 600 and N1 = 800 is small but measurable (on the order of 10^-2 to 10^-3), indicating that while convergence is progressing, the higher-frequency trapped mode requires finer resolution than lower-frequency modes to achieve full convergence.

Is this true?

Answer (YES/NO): NO